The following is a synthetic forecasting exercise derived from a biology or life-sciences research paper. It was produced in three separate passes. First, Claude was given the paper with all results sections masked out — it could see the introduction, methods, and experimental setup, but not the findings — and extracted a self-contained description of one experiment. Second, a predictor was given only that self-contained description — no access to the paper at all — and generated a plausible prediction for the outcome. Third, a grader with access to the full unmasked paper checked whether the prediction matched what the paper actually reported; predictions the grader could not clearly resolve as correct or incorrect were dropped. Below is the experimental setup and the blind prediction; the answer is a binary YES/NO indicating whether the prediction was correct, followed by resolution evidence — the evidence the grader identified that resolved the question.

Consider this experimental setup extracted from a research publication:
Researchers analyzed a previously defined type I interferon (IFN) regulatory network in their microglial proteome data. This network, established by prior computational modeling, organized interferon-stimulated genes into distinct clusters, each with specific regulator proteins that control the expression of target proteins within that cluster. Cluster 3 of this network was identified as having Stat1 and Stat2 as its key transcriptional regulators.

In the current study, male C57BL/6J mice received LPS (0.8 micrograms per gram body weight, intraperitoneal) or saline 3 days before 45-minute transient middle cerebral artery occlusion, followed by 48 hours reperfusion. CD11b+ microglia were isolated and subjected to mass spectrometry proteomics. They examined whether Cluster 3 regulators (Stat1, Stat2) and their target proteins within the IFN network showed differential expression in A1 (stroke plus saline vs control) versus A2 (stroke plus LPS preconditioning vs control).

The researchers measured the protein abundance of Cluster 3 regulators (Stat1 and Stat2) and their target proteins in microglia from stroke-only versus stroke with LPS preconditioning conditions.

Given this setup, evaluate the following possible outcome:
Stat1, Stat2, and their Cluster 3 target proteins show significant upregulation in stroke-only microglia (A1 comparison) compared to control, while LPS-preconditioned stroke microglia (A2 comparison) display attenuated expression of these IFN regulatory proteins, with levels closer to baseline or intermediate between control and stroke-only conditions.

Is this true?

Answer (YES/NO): NO